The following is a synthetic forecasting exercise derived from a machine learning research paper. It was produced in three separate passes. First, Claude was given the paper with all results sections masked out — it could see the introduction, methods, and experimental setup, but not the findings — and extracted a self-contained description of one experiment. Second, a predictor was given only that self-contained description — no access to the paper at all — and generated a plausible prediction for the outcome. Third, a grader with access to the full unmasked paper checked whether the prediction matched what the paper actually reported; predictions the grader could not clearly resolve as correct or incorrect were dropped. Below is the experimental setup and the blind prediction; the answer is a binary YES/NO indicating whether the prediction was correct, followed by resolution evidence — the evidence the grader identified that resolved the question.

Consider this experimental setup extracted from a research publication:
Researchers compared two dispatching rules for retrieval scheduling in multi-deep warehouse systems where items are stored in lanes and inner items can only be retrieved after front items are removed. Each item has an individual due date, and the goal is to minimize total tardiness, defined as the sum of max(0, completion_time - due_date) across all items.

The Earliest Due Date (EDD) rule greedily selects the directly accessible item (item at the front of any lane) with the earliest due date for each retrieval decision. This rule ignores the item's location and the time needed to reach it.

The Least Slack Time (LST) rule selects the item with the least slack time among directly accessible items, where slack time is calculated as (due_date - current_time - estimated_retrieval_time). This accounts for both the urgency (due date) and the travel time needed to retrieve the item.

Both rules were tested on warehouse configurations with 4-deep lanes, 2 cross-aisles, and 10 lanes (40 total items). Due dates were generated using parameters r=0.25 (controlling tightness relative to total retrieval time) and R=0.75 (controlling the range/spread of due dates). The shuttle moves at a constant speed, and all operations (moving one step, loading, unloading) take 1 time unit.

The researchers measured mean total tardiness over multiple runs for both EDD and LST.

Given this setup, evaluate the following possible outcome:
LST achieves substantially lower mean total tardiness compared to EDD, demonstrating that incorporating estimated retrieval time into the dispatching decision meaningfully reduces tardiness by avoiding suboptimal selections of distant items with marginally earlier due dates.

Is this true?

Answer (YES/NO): NO